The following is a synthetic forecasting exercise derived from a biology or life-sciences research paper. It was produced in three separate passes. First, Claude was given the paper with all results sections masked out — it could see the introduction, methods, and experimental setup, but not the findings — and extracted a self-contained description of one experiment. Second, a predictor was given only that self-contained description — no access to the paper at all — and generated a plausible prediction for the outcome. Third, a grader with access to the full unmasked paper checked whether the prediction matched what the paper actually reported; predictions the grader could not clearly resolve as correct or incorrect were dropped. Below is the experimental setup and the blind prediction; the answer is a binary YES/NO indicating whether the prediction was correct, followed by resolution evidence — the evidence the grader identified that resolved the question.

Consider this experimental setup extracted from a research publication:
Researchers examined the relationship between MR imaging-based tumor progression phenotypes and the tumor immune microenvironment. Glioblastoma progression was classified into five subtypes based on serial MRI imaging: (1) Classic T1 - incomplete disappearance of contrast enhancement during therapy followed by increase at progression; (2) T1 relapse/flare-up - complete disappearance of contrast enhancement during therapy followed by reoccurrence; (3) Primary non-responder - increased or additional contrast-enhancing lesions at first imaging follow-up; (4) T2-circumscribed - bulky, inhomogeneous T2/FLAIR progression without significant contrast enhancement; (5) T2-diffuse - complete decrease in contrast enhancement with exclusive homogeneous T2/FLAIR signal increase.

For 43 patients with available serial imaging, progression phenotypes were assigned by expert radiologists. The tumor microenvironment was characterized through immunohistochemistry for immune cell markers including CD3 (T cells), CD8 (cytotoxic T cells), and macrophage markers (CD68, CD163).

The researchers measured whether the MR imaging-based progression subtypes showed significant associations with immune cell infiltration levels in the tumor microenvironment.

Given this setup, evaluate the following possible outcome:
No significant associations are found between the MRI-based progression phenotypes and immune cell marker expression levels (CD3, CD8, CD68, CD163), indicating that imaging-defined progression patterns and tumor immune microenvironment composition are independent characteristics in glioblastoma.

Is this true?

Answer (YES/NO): NO